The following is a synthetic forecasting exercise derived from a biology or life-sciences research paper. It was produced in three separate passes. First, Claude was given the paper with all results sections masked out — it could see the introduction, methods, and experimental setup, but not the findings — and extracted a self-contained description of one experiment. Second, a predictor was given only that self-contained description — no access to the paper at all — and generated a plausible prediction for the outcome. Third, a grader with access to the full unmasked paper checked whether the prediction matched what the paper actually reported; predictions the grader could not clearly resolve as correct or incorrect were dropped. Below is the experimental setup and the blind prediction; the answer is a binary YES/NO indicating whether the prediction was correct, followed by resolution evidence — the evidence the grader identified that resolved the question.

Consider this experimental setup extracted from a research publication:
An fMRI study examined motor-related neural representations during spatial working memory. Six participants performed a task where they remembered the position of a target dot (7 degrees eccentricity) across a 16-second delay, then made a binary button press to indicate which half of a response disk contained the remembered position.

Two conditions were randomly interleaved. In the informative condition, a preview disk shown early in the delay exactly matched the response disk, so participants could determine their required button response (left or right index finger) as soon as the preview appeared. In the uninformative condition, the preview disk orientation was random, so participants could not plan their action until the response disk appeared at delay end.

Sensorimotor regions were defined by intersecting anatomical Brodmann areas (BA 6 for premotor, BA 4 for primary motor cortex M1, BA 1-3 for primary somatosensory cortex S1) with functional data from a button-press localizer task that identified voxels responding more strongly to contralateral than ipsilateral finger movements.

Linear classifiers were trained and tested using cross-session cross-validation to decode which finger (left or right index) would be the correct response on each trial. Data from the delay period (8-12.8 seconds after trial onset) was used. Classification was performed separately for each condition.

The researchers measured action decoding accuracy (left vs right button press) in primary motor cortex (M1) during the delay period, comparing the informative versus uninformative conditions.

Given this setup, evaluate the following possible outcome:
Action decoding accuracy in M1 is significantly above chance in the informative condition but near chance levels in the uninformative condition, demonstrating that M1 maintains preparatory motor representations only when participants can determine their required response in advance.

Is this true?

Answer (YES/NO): YES